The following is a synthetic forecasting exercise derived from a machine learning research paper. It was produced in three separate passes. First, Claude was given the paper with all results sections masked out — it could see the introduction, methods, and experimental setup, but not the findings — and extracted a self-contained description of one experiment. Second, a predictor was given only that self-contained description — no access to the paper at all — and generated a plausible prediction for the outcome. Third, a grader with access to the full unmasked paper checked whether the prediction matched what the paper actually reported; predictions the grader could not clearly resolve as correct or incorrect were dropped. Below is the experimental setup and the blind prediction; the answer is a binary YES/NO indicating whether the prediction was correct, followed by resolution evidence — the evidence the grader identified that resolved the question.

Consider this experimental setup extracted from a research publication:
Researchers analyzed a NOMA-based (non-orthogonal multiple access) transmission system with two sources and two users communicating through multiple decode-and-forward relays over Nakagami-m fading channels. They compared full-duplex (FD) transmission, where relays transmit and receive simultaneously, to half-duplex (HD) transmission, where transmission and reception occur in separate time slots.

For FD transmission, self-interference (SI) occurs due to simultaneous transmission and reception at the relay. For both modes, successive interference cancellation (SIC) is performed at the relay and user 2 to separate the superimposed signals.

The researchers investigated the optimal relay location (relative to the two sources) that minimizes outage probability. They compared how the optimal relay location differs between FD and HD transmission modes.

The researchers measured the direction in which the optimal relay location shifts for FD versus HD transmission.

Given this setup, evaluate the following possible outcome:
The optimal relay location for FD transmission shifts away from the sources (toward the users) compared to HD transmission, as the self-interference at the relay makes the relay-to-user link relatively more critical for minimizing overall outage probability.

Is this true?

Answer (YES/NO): NO